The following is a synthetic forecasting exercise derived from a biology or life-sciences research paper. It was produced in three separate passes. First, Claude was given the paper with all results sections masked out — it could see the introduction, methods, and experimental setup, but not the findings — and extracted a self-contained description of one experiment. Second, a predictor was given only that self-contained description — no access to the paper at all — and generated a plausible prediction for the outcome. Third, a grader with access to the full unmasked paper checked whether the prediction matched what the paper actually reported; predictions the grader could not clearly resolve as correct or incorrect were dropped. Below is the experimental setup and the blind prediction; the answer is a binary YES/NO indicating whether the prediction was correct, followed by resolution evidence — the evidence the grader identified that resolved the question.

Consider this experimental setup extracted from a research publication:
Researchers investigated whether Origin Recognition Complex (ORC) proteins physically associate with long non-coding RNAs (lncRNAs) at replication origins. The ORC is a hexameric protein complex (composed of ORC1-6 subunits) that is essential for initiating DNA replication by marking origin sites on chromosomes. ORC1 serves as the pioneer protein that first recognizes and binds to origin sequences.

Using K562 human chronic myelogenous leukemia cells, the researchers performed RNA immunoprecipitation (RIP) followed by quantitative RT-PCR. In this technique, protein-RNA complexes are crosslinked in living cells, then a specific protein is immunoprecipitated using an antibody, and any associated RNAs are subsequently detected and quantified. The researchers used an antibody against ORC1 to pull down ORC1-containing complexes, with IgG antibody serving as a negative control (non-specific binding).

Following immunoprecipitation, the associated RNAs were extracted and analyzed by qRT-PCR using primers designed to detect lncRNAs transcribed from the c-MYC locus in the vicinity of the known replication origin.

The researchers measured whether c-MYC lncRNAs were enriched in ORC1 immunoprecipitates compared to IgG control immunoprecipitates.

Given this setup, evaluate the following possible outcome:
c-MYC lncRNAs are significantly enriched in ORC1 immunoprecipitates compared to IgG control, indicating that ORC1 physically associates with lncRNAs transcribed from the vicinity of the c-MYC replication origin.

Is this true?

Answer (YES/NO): YES